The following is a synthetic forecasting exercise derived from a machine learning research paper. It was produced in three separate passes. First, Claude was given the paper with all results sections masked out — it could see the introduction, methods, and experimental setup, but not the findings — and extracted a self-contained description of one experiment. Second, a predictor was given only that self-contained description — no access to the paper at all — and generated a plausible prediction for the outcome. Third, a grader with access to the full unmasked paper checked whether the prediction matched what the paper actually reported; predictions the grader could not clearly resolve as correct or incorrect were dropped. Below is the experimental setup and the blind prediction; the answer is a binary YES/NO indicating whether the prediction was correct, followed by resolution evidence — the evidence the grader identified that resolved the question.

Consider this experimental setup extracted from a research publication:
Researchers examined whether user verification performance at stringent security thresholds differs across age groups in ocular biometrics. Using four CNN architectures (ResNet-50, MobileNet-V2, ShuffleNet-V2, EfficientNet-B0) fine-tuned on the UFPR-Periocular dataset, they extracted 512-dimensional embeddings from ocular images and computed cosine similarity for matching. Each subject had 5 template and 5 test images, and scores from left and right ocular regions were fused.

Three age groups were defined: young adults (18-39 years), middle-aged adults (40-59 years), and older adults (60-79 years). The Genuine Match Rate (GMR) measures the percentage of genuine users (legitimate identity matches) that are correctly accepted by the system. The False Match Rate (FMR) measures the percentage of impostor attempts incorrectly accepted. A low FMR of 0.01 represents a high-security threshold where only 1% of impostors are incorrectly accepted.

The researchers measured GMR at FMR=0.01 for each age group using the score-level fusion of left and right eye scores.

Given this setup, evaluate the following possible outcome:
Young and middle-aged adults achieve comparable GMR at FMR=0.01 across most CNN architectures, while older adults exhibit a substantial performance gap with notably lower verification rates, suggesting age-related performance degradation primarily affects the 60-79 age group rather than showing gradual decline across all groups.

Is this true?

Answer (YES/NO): YES